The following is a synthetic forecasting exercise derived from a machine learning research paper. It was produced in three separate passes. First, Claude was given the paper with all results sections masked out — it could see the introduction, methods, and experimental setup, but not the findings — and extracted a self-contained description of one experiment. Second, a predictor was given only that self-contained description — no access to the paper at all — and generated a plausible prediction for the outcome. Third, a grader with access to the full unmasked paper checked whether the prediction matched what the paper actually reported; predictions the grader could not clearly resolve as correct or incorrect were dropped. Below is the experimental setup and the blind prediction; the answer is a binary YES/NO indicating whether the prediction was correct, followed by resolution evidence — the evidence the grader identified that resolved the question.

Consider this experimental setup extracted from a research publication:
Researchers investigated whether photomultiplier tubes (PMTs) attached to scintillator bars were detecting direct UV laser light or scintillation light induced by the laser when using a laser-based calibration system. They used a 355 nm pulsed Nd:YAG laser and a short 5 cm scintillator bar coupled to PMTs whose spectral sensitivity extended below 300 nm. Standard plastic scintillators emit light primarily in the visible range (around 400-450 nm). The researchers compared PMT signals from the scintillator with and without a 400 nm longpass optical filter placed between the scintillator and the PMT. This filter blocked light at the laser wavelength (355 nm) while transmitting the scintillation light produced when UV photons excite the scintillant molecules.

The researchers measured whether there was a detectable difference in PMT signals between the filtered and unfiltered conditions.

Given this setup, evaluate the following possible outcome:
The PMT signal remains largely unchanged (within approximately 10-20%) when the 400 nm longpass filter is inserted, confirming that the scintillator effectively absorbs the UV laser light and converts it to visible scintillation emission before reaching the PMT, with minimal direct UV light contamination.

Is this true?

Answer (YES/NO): YES